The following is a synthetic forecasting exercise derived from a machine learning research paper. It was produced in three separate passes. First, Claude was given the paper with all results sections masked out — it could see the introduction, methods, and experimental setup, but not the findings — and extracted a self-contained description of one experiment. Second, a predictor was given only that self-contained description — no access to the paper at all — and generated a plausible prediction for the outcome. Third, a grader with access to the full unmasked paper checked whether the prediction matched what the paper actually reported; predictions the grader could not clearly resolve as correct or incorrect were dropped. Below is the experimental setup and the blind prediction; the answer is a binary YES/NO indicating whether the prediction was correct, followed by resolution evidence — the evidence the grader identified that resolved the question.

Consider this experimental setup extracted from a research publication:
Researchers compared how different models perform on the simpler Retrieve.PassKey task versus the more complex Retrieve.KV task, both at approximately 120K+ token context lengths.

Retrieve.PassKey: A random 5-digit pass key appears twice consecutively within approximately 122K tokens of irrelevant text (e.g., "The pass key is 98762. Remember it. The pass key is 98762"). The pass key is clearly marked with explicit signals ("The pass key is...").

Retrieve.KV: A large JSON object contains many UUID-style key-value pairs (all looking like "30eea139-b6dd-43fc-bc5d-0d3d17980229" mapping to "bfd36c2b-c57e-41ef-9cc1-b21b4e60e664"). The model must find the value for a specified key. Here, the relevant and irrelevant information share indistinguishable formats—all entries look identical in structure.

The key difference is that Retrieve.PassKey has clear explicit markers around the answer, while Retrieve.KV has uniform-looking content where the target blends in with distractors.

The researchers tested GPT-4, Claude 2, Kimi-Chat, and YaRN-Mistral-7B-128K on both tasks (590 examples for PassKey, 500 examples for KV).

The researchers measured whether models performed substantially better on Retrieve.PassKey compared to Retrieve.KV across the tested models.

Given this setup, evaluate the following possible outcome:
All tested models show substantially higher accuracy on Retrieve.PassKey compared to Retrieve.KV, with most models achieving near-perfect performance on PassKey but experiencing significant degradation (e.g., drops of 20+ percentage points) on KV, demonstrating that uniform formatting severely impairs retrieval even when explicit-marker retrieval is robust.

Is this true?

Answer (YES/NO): YES